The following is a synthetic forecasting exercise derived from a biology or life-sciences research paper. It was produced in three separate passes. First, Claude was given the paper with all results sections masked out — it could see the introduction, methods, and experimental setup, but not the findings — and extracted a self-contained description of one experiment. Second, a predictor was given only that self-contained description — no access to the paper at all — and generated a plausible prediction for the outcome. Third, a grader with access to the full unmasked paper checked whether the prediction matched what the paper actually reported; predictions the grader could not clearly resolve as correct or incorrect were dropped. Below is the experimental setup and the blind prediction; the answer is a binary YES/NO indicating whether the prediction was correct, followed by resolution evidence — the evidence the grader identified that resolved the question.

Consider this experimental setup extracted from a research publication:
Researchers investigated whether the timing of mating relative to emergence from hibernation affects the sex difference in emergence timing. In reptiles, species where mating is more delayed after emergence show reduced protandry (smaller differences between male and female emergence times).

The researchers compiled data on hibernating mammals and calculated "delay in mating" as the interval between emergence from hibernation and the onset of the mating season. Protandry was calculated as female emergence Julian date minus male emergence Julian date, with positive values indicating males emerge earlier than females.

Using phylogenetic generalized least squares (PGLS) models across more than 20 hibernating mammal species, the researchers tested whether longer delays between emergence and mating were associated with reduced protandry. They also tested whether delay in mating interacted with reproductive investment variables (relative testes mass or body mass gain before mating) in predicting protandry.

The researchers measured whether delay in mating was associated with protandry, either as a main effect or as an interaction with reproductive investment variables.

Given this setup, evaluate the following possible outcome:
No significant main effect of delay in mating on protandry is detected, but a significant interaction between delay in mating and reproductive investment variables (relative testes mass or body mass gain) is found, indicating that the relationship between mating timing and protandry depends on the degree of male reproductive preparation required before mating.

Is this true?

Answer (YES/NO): NO